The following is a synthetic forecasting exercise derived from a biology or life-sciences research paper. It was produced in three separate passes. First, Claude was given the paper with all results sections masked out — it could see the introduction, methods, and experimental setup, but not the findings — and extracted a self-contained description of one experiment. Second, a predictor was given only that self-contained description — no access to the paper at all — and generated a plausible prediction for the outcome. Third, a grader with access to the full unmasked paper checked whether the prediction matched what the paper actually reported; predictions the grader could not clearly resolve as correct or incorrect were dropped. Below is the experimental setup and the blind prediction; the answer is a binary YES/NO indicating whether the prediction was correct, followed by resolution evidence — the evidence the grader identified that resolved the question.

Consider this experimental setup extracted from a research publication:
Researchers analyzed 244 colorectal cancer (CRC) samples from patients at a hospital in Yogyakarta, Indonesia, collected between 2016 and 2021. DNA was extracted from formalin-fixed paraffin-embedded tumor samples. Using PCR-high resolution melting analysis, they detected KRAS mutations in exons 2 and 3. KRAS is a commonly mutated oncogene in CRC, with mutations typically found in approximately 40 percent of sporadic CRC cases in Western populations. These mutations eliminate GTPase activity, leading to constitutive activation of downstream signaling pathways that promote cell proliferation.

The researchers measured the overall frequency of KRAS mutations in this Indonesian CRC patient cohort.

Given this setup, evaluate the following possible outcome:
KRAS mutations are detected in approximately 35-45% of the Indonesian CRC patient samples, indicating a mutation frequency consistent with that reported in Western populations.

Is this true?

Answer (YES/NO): NO